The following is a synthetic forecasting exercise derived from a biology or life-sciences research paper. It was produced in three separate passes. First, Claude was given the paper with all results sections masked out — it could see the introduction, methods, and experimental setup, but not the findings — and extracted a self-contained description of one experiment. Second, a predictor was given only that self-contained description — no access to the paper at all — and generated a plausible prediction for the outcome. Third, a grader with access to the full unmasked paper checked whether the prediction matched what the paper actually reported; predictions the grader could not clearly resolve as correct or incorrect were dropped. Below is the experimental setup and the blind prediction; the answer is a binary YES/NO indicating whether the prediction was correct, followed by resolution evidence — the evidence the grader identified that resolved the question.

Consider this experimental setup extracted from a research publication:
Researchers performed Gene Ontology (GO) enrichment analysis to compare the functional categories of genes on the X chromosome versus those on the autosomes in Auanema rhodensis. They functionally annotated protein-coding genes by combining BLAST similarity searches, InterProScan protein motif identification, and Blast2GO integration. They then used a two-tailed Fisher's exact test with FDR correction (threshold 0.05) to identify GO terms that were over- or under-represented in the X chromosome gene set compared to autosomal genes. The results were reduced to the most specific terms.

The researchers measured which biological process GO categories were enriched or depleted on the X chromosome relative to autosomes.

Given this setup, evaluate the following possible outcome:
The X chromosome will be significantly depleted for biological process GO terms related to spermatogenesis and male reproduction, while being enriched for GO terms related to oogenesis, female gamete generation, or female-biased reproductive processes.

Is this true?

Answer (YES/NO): NO